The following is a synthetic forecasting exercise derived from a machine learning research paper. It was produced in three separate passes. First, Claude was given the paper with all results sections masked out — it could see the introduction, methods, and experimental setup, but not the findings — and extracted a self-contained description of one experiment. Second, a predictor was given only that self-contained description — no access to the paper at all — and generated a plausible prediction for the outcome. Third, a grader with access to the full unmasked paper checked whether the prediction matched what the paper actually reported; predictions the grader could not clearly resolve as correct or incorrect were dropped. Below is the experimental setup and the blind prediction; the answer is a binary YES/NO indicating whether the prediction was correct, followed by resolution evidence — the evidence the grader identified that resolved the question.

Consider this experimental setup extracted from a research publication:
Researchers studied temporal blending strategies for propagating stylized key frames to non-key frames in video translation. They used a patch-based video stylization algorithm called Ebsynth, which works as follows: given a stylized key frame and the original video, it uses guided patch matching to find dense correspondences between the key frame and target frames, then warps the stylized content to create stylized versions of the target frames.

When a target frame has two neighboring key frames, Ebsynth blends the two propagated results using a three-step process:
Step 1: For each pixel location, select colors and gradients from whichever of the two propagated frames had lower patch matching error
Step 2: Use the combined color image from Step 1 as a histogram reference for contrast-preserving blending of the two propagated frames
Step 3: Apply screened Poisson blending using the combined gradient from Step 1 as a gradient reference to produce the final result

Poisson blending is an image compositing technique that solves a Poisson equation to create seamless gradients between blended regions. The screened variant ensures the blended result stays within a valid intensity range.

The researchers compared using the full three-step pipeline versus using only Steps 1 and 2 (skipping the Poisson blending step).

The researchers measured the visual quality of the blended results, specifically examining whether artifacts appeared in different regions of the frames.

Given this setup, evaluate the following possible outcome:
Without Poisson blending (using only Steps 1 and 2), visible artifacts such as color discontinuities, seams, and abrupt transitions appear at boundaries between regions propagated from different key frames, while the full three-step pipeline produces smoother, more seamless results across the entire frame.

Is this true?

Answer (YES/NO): NO